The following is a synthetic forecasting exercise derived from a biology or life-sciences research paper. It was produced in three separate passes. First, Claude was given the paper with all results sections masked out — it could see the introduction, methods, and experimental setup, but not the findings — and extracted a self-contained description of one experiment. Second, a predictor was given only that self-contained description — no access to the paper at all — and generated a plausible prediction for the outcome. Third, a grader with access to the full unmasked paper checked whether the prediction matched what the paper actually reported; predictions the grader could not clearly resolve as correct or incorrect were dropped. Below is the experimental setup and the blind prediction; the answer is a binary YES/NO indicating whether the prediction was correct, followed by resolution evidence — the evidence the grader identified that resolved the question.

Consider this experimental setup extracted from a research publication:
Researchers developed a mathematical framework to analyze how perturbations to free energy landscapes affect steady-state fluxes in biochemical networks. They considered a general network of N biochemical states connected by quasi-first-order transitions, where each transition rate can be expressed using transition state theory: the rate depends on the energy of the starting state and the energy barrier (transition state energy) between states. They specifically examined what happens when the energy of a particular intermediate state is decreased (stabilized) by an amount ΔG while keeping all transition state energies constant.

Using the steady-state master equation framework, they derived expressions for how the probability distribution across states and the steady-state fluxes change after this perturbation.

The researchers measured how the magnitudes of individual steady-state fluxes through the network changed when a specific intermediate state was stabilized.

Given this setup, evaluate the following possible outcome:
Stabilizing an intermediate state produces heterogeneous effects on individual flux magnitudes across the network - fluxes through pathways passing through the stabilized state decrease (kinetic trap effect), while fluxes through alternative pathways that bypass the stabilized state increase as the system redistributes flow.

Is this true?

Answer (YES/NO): NO